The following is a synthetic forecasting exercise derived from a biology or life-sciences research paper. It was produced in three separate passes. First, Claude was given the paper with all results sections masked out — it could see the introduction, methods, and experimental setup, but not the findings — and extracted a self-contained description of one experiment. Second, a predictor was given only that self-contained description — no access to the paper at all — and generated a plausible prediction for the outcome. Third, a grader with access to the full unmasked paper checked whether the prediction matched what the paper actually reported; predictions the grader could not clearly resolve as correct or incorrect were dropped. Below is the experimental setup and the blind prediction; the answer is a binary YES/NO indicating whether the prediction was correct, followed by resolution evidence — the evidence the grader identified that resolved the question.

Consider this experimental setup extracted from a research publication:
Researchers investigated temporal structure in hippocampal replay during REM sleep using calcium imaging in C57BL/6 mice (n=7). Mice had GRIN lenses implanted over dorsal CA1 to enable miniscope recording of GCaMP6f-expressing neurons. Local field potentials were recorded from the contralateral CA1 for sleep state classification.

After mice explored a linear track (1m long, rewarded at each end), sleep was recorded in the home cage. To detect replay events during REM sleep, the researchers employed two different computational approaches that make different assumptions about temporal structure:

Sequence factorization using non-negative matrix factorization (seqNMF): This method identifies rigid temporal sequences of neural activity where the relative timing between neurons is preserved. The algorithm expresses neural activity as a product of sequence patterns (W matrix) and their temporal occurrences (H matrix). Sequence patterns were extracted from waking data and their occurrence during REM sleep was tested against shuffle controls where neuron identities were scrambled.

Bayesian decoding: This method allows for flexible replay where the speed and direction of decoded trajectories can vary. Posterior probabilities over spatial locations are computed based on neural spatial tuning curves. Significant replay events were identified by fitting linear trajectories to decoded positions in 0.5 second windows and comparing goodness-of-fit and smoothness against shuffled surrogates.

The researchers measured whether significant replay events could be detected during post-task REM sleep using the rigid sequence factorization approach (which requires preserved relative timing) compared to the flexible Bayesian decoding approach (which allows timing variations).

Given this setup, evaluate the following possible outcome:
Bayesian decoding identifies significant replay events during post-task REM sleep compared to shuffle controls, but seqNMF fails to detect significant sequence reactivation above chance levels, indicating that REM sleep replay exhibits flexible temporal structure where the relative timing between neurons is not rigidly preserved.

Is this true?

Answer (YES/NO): NO